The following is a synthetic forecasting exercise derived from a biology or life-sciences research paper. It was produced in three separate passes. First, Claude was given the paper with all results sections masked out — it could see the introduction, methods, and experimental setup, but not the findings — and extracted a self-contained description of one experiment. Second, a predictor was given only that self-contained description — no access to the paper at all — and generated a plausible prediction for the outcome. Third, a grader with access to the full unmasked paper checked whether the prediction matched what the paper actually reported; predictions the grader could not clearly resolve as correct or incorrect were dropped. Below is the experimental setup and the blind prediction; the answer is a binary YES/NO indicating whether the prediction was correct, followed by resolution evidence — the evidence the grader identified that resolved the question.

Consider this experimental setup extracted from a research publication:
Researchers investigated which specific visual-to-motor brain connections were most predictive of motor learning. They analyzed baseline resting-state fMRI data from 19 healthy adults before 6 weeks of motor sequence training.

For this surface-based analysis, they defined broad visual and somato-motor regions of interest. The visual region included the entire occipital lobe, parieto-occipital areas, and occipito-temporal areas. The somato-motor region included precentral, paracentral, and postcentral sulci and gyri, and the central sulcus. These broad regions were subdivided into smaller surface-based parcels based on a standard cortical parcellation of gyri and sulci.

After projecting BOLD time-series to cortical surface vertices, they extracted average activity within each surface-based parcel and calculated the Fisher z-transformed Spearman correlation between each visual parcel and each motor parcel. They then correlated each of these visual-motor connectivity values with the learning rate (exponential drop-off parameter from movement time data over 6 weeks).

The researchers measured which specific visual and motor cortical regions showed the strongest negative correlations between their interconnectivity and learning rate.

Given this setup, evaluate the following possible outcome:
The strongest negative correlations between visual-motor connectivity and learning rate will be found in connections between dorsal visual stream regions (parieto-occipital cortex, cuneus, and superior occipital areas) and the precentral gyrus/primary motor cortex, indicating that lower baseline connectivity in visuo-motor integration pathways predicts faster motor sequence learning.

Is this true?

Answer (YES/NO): NO